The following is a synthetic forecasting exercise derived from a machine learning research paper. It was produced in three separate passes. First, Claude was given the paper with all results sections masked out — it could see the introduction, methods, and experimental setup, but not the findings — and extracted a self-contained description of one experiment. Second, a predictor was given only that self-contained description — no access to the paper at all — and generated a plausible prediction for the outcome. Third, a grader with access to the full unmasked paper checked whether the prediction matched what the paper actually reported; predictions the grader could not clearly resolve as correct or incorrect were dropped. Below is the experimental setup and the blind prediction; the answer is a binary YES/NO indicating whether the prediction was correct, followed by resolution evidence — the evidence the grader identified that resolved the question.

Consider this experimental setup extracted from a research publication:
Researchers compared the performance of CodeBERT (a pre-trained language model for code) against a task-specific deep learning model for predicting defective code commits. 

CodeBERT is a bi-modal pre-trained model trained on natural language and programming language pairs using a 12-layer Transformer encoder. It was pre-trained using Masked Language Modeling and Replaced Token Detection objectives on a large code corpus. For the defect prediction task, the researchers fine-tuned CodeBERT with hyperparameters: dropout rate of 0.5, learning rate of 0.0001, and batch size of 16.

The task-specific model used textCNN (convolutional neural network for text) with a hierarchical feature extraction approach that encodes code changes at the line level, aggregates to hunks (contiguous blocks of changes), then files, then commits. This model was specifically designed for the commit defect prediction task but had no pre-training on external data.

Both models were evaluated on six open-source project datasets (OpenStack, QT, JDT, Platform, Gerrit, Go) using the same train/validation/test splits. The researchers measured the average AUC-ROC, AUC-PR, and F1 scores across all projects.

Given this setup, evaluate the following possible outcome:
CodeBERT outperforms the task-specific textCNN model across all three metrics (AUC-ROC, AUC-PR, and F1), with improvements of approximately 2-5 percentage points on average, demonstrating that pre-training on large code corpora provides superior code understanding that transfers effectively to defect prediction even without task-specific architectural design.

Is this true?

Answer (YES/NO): NO